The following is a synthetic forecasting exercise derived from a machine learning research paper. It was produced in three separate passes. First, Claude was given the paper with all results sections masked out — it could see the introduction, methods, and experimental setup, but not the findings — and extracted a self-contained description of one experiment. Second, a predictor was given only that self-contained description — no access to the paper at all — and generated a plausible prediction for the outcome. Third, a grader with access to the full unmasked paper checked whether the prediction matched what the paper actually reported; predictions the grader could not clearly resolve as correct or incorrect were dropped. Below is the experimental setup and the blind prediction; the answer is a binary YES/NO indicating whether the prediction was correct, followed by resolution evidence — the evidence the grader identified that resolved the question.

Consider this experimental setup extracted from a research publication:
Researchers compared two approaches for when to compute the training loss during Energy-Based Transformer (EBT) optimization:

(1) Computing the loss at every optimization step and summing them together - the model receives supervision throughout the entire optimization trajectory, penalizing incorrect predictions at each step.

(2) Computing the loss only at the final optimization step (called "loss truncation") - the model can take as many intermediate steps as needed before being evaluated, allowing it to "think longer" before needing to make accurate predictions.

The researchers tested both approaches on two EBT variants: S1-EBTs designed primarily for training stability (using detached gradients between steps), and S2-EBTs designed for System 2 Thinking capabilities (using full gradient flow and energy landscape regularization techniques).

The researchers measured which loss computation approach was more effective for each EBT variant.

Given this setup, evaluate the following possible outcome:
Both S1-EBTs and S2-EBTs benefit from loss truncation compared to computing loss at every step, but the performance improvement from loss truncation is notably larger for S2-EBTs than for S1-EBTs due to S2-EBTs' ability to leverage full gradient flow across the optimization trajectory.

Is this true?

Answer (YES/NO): NO